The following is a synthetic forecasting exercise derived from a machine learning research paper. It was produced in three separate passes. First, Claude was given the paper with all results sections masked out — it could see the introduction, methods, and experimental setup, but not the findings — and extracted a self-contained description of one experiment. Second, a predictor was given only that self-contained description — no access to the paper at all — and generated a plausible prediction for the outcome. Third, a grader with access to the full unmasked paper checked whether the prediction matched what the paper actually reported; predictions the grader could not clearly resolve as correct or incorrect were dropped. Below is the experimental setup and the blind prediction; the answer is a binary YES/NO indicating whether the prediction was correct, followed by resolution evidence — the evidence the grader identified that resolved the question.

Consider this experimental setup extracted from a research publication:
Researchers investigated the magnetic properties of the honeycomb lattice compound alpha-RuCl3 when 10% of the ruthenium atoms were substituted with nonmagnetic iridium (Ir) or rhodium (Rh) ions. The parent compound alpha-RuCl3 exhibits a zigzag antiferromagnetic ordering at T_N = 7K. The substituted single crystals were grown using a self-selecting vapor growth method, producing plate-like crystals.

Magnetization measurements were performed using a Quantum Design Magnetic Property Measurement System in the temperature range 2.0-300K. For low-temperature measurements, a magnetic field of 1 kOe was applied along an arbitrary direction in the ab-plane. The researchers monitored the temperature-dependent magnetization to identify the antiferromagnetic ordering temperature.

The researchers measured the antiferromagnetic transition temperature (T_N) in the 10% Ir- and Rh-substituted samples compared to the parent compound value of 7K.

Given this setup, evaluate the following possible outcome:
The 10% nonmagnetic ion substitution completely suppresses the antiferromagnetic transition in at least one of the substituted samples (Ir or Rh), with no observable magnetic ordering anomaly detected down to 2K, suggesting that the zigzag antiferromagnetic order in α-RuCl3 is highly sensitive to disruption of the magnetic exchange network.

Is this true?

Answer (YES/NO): NO